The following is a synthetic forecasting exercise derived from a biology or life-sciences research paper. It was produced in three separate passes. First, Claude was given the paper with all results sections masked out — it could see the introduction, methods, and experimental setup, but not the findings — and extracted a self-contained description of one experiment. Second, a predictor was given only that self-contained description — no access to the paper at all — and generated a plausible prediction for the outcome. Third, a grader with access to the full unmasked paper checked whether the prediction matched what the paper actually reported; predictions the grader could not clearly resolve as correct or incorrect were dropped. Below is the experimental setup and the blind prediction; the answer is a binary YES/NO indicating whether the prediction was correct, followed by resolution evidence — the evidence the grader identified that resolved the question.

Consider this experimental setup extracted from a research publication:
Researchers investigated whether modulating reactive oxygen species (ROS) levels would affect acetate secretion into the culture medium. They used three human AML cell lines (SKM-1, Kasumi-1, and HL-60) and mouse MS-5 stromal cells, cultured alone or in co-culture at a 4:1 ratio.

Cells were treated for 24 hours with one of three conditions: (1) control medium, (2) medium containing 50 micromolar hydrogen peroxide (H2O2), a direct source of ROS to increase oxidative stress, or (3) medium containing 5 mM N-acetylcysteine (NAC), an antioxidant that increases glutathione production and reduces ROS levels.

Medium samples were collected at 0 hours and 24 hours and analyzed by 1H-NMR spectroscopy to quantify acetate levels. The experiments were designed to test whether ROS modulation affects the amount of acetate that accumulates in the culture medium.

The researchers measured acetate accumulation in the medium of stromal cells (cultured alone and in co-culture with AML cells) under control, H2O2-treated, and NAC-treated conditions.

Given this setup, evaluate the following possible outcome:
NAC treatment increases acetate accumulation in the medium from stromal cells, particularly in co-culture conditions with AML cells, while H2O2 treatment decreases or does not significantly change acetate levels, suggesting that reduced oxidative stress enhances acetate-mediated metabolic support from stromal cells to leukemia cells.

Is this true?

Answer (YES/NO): NO